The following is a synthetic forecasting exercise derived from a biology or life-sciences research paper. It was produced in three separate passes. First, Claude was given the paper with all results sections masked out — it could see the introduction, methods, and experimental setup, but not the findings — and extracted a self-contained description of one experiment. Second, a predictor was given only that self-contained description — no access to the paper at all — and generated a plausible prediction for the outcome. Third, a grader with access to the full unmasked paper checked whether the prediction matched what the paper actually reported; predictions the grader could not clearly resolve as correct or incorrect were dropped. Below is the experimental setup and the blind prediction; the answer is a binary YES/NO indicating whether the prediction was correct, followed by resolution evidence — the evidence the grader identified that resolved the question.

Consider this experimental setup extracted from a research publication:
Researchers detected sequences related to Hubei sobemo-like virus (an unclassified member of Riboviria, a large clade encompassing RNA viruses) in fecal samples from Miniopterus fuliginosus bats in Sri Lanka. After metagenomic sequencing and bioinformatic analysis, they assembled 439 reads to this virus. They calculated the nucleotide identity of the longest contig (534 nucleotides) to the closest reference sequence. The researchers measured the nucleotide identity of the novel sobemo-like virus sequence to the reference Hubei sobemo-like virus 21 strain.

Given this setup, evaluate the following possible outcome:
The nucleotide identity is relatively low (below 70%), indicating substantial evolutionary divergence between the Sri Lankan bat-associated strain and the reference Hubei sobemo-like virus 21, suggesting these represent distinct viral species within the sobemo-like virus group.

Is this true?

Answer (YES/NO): NO